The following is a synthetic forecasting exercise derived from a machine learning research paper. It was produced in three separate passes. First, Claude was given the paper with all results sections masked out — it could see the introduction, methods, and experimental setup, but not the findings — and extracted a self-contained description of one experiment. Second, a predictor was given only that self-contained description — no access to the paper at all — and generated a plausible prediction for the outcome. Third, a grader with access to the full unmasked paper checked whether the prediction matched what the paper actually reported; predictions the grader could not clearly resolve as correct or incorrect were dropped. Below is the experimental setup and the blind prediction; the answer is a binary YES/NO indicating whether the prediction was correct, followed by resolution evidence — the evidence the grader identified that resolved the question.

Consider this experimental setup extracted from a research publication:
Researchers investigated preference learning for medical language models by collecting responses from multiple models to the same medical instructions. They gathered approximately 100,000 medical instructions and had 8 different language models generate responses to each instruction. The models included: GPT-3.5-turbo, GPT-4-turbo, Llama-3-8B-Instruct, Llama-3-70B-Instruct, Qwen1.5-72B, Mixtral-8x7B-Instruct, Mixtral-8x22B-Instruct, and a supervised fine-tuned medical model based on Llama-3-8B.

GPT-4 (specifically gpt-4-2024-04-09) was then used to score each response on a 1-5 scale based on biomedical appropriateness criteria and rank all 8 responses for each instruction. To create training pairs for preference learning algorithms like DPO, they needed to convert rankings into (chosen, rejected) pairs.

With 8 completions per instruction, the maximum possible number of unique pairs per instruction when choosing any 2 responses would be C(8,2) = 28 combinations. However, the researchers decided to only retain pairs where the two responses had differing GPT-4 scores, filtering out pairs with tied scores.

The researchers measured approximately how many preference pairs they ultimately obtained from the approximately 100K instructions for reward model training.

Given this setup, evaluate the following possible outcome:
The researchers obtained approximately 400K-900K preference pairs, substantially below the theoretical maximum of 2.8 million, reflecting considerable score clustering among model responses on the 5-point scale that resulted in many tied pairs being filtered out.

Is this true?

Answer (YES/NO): NO